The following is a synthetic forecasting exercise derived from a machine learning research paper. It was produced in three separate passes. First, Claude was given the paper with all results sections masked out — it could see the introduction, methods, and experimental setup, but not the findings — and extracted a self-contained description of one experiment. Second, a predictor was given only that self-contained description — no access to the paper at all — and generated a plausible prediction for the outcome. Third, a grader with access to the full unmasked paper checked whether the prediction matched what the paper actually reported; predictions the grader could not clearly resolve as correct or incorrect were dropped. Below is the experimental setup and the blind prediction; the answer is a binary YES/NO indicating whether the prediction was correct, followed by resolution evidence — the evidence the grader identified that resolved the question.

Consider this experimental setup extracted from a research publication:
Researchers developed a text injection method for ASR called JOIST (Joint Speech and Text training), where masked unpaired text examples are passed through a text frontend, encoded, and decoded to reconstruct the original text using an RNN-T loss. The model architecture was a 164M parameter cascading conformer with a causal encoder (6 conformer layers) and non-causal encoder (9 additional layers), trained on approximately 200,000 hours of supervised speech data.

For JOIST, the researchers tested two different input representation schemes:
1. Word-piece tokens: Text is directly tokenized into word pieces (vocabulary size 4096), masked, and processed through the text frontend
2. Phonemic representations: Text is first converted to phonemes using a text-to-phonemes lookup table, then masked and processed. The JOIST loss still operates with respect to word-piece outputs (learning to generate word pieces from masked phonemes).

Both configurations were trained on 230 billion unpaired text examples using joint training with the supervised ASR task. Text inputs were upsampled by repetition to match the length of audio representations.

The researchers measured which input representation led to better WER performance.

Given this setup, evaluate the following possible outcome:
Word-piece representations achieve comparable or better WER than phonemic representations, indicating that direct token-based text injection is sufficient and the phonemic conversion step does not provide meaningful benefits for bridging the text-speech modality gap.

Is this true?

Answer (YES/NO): NO